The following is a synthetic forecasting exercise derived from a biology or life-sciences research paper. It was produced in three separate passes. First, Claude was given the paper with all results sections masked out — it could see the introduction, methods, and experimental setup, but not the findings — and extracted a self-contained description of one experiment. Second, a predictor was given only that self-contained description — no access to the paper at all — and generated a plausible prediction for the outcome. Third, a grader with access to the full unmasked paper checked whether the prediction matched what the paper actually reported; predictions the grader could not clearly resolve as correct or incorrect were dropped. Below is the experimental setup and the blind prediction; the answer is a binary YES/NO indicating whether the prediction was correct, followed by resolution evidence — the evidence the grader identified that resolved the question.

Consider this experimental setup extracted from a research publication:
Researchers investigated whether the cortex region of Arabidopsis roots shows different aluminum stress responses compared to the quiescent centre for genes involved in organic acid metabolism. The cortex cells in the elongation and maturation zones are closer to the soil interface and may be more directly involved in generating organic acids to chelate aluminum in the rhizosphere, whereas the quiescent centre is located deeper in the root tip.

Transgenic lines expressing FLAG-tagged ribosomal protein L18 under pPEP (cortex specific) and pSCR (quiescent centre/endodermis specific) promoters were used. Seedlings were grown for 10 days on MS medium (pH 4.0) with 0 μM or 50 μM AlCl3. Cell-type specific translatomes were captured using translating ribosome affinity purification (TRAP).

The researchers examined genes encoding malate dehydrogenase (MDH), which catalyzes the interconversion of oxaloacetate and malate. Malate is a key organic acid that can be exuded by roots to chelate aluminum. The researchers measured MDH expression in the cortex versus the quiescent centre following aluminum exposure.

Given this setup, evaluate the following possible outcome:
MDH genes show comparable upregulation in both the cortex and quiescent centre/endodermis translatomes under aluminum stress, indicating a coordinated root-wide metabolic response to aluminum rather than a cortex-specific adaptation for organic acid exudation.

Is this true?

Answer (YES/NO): NO